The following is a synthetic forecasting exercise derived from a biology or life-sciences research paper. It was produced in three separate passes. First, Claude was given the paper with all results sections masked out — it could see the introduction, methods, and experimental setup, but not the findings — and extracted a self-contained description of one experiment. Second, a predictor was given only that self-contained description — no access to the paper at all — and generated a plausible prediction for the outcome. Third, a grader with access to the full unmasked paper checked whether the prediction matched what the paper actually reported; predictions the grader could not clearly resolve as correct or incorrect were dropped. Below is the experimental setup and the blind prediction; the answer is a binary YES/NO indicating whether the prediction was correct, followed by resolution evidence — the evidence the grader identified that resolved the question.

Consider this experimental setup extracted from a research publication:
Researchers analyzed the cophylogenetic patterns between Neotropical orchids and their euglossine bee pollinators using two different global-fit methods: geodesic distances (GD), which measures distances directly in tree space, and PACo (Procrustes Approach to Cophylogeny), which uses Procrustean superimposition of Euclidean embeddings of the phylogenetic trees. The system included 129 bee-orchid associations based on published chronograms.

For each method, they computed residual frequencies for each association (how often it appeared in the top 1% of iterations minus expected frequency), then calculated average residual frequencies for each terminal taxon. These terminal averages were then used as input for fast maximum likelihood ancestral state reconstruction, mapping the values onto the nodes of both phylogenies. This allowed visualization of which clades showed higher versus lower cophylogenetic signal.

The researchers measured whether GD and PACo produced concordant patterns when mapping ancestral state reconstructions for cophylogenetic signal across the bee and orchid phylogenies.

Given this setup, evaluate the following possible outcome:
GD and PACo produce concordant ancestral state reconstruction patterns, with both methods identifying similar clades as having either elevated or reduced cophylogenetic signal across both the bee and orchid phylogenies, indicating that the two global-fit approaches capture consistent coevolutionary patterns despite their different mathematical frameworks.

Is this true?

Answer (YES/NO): YES